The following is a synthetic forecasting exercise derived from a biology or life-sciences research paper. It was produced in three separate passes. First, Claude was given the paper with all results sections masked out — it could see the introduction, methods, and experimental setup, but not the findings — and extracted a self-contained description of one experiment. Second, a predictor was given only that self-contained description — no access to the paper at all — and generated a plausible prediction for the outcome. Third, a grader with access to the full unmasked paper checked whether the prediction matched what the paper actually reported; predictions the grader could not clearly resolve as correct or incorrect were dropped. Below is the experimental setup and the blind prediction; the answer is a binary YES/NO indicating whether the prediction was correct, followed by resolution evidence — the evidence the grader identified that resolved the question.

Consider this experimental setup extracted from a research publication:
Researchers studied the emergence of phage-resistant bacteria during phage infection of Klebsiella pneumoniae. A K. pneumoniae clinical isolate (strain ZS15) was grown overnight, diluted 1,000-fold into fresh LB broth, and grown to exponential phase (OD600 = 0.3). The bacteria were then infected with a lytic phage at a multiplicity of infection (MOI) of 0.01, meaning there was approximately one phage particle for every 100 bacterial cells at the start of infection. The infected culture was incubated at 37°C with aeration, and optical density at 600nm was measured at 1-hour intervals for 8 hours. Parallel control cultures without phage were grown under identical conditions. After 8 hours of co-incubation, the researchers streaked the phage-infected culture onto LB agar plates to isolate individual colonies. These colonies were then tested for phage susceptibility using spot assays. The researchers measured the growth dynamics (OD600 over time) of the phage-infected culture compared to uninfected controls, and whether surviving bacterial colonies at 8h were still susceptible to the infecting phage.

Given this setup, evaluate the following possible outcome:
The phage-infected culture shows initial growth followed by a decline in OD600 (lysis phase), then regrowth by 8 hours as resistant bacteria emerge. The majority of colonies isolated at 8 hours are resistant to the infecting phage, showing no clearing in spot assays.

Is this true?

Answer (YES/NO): YES